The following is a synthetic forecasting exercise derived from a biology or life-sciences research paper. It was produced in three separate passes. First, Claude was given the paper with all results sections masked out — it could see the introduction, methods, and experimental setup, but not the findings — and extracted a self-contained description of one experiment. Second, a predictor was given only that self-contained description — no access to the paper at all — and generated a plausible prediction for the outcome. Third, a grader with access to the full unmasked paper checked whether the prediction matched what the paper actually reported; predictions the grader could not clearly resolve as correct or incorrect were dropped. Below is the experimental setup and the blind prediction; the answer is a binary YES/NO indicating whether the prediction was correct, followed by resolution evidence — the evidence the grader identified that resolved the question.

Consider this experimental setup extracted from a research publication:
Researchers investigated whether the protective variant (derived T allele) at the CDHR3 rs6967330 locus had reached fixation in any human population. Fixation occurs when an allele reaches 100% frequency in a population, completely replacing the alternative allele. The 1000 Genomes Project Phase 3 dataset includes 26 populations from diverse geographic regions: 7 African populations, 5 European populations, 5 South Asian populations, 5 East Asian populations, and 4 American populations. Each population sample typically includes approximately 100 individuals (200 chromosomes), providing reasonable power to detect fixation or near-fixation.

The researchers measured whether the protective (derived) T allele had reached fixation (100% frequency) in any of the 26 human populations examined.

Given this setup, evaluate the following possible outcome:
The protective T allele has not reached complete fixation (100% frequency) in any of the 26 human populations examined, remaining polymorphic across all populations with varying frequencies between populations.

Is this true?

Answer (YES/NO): YES